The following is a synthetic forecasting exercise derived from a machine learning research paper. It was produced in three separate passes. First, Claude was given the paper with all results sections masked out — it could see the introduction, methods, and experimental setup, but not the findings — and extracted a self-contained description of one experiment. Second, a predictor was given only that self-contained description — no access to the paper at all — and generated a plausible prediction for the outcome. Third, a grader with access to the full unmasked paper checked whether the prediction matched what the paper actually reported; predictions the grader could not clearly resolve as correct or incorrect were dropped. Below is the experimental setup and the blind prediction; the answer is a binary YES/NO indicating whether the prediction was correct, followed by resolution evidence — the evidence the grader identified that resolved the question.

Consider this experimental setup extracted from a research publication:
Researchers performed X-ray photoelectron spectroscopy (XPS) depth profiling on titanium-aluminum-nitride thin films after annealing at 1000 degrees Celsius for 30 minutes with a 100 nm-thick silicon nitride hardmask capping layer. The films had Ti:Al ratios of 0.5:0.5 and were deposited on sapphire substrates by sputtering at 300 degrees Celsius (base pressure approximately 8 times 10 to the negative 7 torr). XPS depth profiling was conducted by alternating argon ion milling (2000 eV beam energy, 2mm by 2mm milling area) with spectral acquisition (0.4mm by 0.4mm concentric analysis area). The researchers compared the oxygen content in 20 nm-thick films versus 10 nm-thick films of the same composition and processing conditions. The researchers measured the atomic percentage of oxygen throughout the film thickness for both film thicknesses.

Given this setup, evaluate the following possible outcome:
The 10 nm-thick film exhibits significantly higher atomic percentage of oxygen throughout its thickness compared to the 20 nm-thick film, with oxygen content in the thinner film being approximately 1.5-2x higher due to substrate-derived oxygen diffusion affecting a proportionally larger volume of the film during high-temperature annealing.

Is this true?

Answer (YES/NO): NO